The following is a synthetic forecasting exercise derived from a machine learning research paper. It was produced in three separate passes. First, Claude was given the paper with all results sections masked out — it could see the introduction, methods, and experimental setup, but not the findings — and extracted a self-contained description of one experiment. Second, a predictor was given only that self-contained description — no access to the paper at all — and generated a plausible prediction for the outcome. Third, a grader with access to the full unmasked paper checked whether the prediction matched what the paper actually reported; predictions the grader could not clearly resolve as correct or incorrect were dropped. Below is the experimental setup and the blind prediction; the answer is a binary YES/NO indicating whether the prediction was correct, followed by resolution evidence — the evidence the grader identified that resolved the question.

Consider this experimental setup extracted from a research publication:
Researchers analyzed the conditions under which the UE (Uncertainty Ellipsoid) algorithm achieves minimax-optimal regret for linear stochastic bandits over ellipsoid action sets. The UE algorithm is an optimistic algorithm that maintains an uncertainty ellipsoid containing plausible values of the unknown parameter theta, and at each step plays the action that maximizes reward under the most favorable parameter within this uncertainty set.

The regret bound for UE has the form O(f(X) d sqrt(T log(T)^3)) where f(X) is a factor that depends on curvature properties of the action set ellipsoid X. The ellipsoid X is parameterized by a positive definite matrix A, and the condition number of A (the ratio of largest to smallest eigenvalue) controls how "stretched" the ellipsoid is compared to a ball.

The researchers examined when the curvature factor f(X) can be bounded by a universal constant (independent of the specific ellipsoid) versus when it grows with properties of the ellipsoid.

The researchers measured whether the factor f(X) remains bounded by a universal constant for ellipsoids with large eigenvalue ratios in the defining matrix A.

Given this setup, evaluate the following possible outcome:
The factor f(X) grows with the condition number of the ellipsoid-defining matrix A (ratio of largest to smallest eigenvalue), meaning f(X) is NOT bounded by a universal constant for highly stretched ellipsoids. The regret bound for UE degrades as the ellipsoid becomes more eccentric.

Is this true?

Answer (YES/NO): YES